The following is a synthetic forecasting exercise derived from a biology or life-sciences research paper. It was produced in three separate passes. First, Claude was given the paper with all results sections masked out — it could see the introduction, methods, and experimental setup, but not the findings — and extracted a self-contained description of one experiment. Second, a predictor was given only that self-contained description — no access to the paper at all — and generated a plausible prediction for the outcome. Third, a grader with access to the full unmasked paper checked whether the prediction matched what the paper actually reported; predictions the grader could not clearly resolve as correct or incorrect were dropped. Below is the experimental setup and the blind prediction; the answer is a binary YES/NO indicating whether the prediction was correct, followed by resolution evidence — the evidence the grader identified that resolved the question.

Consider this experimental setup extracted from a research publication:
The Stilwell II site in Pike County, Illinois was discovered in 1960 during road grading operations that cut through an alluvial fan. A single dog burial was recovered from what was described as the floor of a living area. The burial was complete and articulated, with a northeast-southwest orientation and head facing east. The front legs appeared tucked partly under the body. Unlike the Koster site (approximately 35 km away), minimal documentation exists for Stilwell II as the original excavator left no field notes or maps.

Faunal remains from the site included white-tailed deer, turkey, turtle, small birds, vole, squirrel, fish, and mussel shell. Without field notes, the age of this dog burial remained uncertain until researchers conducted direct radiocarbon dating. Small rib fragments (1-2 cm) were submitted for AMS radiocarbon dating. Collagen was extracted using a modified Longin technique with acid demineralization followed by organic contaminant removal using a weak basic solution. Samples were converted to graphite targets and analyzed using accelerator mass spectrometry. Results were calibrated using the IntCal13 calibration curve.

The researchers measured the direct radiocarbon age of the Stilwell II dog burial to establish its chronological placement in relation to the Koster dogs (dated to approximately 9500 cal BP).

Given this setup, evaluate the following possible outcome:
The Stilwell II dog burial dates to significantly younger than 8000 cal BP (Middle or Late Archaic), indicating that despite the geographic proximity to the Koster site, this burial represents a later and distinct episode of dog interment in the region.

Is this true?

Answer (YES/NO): NO